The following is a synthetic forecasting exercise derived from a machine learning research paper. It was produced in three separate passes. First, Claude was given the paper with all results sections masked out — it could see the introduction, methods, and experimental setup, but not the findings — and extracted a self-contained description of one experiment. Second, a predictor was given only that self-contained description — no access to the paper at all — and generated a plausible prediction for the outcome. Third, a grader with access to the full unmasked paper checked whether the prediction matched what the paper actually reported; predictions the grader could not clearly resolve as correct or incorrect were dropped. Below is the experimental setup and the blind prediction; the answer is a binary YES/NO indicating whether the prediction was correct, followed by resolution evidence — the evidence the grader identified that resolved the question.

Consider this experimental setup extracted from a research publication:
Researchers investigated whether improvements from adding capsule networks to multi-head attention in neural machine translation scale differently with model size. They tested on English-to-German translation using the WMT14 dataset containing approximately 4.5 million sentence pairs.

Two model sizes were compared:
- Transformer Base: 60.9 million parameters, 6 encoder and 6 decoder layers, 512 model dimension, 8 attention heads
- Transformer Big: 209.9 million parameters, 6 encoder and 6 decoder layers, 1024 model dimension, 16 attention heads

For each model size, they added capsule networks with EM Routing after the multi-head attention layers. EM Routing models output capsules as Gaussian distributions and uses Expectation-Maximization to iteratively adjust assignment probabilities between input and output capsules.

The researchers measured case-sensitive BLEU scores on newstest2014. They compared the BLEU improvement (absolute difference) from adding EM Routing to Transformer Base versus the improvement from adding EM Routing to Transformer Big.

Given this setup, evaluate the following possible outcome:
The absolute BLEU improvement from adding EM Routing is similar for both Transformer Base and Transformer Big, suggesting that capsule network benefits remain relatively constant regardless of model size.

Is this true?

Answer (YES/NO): NO